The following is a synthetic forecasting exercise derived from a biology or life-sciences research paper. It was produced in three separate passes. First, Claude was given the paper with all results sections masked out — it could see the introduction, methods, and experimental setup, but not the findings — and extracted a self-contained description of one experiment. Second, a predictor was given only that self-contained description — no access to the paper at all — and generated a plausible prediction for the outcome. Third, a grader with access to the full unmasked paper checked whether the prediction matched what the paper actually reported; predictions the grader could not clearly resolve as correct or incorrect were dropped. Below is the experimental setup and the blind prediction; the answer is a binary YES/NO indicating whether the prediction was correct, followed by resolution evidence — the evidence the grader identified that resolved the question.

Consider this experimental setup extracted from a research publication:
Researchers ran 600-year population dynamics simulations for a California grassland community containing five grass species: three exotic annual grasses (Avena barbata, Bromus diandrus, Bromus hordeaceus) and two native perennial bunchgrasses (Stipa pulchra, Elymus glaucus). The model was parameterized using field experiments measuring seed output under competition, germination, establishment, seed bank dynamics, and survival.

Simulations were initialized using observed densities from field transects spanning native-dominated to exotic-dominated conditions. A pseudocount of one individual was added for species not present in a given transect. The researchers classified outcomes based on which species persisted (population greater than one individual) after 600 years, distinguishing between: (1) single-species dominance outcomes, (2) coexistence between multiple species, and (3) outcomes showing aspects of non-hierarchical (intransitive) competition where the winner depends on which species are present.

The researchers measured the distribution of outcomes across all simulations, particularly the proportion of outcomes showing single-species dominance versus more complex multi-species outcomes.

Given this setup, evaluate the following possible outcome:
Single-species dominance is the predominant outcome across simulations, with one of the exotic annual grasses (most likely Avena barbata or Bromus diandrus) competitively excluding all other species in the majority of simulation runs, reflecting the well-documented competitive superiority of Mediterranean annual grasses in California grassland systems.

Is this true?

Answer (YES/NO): NO